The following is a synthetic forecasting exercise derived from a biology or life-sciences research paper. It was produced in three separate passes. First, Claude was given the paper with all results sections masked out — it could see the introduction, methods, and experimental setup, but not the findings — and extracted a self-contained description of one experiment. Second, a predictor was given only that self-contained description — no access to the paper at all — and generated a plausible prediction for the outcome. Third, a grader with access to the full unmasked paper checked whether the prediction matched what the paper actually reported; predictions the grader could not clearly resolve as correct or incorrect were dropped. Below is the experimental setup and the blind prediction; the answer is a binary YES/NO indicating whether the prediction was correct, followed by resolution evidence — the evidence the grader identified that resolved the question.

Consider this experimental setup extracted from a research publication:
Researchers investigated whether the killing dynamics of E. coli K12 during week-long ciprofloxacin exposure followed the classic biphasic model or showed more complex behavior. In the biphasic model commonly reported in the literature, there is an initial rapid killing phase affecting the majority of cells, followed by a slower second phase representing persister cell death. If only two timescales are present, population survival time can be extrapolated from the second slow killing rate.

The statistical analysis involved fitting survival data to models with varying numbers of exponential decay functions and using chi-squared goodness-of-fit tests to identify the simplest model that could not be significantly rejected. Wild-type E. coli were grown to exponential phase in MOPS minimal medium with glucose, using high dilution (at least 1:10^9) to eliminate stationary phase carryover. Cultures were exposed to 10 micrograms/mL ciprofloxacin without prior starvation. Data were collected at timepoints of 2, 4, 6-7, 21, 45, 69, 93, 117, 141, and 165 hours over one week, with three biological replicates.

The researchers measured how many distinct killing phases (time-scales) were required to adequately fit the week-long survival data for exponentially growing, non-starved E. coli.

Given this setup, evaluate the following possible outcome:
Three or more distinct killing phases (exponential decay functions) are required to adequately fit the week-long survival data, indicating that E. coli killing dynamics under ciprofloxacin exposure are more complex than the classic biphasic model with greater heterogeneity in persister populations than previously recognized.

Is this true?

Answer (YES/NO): YES